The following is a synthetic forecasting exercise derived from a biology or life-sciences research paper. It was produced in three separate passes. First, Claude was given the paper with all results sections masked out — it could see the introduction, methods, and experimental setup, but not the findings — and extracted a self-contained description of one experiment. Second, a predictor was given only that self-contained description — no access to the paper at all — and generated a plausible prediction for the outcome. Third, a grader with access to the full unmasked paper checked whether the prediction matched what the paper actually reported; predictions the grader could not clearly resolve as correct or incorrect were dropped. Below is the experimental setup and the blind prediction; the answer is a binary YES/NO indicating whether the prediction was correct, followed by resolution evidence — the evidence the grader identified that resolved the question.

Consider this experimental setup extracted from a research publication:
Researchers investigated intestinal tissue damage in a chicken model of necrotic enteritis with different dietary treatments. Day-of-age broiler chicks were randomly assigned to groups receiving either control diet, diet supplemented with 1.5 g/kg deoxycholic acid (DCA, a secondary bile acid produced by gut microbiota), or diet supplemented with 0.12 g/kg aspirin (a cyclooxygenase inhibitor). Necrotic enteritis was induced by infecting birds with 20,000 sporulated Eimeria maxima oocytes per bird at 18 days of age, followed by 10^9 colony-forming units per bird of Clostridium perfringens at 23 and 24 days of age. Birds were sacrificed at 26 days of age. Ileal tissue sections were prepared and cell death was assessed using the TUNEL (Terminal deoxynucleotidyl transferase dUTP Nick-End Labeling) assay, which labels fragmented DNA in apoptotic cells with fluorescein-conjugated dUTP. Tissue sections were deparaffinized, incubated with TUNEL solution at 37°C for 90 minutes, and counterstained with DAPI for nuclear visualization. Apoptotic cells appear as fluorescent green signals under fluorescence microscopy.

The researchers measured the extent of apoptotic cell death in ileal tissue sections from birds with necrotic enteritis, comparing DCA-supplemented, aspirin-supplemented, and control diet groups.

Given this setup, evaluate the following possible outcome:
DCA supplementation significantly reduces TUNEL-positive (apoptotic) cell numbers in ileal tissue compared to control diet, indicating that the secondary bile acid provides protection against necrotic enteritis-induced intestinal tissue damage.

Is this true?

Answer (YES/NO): YES